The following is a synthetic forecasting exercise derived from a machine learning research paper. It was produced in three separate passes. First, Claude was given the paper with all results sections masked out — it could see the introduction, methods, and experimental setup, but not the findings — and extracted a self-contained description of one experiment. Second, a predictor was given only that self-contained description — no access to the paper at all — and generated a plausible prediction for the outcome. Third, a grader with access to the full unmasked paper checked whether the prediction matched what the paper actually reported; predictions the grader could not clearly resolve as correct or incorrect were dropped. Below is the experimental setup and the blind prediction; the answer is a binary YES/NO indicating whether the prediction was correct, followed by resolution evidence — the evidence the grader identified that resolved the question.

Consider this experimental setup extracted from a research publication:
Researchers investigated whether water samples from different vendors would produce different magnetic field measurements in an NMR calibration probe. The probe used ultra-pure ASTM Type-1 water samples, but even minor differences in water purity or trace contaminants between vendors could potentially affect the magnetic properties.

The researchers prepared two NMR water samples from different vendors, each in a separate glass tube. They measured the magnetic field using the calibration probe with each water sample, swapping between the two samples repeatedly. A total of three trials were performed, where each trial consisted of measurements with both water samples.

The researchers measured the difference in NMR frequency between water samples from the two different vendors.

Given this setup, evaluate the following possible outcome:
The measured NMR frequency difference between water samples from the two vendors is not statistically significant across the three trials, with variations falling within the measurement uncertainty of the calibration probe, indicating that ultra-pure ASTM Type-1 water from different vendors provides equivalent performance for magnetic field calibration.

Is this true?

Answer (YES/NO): YES